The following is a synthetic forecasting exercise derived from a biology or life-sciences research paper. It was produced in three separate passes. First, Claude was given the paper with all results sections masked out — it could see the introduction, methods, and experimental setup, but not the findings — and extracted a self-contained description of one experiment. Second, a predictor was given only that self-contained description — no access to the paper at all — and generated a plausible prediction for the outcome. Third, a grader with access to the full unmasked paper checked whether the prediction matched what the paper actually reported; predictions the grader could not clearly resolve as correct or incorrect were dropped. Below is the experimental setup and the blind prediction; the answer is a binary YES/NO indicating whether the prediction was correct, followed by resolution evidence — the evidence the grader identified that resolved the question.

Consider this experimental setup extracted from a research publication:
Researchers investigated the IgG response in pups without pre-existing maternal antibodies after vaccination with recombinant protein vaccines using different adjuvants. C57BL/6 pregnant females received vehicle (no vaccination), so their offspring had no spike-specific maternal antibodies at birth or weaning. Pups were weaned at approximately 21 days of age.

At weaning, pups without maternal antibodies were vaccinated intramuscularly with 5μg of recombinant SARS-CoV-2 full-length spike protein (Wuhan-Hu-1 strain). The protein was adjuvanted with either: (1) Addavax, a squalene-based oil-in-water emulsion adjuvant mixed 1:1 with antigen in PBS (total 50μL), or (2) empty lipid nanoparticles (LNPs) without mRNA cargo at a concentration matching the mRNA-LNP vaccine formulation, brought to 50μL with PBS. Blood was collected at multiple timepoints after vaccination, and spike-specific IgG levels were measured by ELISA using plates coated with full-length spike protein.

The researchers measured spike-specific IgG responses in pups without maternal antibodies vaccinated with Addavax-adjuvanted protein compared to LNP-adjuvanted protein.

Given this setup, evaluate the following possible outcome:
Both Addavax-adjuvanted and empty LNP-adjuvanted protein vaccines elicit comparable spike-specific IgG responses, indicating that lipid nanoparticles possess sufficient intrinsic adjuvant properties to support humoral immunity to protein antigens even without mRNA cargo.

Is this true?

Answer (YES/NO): YES